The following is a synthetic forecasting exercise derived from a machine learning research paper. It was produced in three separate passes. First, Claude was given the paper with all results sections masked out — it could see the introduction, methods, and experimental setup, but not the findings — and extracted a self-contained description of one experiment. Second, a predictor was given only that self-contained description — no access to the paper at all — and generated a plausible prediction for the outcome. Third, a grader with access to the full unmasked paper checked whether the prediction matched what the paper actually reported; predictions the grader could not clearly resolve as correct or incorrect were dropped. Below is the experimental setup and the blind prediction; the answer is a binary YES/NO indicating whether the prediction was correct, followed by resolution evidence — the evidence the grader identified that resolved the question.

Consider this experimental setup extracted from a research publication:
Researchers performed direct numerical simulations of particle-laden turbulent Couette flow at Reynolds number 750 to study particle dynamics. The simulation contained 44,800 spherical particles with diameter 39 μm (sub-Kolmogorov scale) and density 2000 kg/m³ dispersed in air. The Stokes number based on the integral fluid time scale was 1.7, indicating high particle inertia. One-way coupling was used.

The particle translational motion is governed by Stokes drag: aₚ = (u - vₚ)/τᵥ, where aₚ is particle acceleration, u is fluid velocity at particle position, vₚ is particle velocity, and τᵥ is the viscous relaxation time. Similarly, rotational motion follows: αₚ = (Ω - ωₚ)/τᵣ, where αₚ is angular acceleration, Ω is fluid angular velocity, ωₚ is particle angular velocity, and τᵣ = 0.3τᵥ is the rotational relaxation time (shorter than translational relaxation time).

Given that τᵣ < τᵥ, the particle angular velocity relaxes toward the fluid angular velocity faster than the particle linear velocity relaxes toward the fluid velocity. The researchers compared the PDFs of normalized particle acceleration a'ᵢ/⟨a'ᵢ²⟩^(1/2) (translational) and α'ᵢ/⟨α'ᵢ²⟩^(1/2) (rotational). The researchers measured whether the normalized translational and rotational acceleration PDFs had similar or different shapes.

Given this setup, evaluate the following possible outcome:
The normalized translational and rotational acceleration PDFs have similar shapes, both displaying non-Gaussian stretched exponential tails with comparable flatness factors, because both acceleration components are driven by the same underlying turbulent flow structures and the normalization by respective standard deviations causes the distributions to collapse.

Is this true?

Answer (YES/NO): NO